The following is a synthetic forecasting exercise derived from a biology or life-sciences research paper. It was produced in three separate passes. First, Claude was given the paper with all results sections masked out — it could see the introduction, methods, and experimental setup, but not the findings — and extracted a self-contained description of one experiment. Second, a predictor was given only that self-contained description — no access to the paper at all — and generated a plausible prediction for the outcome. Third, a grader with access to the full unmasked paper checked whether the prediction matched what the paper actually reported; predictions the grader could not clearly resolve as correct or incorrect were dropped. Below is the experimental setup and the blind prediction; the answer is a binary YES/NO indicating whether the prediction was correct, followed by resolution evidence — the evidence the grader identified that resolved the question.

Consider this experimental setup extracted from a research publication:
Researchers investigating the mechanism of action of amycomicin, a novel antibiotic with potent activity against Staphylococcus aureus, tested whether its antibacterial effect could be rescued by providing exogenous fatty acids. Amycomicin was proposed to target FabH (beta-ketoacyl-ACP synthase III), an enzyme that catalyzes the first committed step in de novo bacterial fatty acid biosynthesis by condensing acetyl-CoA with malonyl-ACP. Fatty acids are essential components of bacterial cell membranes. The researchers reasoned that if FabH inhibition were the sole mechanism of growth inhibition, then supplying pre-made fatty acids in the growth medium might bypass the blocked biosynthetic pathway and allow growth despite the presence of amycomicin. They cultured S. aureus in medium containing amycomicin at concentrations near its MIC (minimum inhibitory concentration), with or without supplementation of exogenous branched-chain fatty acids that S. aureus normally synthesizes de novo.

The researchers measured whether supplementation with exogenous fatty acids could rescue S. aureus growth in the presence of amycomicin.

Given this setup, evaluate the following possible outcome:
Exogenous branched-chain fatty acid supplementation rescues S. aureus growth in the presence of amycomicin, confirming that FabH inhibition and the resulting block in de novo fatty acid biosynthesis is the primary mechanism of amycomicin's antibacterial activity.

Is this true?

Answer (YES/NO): YES